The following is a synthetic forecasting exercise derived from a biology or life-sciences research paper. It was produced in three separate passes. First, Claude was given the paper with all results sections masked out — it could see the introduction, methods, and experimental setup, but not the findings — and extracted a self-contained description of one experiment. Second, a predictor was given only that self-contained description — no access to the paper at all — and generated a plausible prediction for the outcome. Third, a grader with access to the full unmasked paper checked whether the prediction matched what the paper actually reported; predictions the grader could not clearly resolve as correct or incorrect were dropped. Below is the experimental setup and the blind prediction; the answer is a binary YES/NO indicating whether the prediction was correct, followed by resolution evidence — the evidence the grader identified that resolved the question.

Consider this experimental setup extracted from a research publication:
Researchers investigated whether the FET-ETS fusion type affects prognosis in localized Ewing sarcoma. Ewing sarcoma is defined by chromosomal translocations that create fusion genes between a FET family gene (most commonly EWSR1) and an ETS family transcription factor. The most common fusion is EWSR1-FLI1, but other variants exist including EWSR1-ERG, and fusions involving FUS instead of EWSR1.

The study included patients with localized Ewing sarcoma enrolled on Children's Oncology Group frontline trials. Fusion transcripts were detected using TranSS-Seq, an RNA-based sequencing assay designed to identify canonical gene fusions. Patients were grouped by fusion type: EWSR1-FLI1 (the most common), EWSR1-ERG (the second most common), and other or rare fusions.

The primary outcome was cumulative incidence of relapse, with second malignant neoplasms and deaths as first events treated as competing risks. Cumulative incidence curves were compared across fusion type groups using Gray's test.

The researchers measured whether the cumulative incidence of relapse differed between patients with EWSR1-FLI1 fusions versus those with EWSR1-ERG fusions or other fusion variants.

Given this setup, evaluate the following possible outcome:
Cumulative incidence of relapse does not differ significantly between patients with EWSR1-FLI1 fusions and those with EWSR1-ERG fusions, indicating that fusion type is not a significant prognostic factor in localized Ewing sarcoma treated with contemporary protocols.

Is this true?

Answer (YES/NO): YES